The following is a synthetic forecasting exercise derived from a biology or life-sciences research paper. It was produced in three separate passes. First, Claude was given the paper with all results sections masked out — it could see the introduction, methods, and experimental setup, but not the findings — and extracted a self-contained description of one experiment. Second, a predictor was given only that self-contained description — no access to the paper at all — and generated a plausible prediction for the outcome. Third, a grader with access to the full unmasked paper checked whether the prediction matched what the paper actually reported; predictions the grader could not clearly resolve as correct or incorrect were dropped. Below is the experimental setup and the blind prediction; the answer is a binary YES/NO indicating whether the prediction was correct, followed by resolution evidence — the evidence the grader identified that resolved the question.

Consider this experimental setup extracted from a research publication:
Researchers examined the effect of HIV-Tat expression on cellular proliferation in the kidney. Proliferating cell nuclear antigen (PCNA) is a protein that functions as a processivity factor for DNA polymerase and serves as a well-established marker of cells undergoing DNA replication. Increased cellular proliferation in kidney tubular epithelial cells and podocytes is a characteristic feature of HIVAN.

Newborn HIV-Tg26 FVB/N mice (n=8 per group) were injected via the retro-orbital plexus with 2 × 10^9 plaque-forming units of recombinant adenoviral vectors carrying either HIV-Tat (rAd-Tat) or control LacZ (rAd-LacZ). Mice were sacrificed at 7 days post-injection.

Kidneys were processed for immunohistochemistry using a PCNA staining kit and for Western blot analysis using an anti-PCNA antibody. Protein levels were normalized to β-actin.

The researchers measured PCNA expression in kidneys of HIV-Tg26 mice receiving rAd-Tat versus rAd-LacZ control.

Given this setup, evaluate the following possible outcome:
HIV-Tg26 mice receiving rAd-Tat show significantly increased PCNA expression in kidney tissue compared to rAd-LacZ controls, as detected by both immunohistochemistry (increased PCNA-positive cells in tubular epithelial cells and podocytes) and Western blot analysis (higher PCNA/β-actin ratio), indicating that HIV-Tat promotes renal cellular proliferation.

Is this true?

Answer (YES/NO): YES